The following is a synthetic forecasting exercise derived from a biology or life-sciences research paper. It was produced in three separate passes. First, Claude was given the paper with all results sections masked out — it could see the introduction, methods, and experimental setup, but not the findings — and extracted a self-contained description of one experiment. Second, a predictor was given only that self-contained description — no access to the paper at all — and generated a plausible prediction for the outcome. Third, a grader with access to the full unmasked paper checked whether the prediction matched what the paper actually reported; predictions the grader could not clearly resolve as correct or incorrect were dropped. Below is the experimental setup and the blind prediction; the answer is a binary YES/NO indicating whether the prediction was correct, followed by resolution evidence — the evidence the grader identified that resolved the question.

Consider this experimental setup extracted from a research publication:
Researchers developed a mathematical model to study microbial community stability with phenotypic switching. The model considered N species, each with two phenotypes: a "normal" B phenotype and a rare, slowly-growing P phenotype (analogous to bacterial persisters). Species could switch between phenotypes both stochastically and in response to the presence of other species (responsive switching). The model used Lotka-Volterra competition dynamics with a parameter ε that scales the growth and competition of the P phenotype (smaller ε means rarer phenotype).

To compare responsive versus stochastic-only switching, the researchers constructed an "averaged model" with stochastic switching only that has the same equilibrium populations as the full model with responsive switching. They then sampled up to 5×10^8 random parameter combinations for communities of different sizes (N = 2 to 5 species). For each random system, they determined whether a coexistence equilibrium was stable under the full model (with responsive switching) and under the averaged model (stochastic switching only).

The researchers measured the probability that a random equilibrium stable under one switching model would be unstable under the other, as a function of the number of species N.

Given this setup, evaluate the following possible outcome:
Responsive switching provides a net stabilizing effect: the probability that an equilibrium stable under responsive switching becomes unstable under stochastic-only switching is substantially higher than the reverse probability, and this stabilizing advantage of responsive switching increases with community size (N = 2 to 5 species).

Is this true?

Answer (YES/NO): NO